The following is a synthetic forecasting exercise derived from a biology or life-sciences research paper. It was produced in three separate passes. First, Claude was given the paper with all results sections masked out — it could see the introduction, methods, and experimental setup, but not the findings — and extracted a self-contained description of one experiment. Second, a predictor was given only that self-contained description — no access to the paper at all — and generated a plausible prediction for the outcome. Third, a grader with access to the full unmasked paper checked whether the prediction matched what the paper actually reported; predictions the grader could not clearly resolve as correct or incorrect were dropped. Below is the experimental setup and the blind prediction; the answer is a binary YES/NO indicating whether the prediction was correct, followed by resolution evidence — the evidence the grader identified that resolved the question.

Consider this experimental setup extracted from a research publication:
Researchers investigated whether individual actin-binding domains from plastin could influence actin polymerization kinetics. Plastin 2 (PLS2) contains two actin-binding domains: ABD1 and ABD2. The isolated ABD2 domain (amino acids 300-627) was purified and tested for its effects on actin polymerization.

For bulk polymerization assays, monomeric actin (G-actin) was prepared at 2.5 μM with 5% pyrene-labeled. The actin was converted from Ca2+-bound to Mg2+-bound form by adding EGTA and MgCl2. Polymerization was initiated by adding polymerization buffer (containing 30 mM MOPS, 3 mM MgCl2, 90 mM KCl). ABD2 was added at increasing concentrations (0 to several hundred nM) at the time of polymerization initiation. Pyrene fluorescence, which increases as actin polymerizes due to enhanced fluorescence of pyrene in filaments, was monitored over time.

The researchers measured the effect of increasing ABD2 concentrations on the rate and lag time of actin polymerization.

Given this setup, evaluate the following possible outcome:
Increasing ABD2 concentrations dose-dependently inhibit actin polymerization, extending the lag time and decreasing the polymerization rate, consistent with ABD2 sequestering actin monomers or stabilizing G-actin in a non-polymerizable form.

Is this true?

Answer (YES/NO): NO